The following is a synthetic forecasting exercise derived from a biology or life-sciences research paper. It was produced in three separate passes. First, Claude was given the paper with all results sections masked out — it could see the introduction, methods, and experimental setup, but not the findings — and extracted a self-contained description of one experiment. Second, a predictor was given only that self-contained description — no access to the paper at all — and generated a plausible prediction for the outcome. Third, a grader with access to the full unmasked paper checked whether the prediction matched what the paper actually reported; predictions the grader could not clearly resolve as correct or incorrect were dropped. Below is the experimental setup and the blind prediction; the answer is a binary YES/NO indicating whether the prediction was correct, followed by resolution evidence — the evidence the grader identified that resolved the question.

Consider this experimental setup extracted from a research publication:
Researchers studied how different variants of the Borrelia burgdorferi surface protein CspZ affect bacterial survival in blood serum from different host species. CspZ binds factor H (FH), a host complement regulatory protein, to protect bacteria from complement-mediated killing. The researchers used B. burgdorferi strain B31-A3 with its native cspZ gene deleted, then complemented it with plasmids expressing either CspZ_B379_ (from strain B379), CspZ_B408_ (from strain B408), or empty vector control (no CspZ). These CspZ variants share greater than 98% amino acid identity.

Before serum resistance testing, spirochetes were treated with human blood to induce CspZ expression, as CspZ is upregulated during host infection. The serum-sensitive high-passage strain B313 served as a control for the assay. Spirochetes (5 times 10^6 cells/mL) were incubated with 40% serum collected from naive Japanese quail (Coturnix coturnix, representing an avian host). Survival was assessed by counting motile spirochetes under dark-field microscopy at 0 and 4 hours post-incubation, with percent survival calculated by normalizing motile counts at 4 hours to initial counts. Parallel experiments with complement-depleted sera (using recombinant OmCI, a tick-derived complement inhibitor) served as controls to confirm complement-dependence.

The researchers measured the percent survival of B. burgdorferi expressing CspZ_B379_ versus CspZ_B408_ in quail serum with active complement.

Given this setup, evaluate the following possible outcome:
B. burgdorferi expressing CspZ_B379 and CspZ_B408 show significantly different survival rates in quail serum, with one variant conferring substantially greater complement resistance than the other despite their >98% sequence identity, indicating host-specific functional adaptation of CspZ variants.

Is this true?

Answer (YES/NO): YES